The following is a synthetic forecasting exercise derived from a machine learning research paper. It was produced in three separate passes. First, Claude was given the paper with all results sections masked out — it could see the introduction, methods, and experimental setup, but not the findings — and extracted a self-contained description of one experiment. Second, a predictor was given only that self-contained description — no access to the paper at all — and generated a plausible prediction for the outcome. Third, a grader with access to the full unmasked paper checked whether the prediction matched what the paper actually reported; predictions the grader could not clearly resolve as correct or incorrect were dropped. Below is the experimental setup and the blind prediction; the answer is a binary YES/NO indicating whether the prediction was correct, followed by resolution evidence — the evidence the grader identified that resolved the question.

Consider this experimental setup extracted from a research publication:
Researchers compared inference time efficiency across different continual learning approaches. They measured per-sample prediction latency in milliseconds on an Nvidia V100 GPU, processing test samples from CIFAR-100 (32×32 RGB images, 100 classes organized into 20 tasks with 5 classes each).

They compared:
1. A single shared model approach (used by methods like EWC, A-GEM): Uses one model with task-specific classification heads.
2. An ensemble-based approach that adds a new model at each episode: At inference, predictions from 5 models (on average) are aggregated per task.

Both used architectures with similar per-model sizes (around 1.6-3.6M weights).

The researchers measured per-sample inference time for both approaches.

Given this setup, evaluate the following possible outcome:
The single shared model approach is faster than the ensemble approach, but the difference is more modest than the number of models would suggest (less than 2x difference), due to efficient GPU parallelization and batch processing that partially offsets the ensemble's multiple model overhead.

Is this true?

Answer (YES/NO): NO